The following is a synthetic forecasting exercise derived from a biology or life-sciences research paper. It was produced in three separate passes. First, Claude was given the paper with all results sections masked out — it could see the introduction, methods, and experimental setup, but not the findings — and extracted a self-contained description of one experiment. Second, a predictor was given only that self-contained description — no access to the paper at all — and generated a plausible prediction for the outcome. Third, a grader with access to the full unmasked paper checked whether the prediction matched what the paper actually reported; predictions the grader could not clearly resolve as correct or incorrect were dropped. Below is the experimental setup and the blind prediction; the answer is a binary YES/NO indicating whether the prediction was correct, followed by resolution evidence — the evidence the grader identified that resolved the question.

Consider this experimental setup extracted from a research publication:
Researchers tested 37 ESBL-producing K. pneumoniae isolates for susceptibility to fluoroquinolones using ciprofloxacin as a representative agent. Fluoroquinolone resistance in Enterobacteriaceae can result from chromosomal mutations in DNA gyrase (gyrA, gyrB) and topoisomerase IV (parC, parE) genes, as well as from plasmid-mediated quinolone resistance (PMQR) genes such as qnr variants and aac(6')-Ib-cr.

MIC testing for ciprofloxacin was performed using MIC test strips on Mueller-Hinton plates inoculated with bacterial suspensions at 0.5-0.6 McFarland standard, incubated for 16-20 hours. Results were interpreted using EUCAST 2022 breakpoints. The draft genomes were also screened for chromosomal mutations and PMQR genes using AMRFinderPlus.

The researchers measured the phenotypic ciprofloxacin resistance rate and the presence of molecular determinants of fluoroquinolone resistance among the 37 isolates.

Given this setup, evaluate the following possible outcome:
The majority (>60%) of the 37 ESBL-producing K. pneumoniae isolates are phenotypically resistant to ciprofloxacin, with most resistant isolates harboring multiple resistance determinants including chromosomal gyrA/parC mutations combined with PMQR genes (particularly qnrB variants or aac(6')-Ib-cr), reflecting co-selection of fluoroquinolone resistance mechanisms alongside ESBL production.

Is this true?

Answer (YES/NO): NO